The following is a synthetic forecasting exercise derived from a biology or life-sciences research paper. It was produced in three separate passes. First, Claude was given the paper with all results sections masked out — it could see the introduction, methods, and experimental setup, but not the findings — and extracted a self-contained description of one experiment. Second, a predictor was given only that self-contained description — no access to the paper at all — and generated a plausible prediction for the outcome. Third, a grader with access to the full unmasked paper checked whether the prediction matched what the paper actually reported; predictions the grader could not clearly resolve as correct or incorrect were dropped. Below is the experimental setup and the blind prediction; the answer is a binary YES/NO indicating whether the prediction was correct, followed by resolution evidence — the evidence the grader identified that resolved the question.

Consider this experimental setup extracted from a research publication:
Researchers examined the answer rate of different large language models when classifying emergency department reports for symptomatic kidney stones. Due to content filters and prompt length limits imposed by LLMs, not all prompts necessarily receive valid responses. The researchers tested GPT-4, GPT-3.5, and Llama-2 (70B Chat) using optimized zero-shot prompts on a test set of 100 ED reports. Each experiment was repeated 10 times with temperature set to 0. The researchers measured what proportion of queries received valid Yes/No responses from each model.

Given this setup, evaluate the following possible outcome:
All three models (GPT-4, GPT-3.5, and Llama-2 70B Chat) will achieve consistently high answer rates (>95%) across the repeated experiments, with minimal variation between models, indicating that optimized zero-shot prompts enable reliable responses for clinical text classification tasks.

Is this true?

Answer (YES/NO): NO